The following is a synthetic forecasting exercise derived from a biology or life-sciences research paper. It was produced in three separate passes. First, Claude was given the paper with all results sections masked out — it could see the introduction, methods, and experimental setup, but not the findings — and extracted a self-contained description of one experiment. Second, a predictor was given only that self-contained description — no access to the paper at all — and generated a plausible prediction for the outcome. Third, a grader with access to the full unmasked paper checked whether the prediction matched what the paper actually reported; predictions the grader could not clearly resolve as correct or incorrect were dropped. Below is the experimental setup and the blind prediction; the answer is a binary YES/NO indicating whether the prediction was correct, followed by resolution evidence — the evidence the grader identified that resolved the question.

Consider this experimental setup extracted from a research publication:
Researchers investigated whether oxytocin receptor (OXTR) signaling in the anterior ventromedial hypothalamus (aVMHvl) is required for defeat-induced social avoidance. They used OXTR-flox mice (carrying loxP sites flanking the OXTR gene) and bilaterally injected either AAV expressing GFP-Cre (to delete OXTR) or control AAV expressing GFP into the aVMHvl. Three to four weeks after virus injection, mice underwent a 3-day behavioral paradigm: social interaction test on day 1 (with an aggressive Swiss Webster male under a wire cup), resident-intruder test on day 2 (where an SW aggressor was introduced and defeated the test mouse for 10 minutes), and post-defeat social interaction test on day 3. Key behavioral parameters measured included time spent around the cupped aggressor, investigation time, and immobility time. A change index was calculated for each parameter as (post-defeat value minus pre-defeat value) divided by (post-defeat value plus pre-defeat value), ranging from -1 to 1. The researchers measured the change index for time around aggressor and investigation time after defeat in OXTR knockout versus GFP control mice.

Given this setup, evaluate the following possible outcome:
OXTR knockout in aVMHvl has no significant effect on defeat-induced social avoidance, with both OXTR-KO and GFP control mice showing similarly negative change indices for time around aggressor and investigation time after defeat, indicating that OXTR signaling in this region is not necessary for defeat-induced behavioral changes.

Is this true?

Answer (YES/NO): NO